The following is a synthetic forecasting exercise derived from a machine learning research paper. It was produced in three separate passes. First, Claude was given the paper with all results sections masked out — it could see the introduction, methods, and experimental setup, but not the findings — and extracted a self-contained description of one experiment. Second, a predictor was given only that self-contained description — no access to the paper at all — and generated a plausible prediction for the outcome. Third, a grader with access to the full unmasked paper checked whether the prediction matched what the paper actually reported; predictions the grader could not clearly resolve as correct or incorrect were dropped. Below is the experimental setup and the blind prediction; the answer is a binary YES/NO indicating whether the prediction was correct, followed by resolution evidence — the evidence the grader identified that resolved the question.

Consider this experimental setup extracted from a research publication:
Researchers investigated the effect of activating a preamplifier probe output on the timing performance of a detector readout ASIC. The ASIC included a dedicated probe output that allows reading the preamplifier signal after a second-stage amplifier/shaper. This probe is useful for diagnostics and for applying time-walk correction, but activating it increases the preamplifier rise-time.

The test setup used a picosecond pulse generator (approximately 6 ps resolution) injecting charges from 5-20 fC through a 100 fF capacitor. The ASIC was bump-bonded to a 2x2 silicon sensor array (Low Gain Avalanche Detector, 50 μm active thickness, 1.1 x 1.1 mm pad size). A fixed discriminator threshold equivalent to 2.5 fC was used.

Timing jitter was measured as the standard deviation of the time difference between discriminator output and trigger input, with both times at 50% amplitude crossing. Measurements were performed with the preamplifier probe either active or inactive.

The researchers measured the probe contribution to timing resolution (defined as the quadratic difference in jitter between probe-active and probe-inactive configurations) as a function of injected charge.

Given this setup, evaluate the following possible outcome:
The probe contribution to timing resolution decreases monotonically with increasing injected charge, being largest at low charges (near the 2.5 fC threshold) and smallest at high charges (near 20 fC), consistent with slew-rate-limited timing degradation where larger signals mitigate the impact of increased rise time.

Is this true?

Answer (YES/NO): YES